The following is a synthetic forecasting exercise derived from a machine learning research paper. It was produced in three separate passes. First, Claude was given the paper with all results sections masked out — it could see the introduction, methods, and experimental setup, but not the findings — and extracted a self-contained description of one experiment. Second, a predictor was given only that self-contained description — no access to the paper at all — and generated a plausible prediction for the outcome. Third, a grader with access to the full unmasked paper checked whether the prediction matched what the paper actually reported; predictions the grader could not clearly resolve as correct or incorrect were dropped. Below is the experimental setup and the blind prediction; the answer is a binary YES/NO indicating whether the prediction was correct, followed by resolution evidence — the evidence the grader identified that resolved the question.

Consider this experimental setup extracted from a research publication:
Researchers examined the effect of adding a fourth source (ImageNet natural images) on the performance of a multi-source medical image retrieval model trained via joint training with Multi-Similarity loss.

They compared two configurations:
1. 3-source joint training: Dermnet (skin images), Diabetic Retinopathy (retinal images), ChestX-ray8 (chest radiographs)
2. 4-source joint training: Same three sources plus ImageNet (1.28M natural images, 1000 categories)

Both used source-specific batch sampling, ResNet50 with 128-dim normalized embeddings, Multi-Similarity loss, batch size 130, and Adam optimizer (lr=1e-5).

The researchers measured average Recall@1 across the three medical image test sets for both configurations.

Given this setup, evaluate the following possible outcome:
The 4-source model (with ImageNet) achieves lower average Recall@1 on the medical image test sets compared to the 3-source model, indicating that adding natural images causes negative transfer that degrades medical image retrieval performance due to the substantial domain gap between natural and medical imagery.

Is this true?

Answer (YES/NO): YES